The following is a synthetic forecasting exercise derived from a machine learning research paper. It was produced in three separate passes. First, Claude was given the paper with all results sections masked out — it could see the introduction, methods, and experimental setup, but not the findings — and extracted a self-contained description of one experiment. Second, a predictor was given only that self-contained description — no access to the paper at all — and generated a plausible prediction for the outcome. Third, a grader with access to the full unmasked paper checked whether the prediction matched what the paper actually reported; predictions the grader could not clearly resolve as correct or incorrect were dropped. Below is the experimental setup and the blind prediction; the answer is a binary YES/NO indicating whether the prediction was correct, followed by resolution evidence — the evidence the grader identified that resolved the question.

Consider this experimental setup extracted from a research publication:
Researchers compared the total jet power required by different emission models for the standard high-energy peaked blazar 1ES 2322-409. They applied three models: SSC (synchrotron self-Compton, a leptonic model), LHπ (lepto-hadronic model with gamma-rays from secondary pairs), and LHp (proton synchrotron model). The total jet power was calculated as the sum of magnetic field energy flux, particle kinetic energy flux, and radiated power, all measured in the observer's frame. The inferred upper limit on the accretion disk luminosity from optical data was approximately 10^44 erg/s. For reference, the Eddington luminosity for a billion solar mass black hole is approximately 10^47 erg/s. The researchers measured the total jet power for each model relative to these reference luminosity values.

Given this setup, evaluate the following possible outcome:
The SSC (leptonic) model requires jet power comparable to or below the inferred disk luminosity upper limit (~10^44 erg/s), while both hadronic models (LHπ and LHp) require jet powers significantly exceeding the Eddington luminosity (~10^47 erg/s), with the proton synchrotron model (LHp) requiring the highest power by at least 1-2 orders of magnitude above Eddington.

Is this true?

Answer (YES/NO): NO